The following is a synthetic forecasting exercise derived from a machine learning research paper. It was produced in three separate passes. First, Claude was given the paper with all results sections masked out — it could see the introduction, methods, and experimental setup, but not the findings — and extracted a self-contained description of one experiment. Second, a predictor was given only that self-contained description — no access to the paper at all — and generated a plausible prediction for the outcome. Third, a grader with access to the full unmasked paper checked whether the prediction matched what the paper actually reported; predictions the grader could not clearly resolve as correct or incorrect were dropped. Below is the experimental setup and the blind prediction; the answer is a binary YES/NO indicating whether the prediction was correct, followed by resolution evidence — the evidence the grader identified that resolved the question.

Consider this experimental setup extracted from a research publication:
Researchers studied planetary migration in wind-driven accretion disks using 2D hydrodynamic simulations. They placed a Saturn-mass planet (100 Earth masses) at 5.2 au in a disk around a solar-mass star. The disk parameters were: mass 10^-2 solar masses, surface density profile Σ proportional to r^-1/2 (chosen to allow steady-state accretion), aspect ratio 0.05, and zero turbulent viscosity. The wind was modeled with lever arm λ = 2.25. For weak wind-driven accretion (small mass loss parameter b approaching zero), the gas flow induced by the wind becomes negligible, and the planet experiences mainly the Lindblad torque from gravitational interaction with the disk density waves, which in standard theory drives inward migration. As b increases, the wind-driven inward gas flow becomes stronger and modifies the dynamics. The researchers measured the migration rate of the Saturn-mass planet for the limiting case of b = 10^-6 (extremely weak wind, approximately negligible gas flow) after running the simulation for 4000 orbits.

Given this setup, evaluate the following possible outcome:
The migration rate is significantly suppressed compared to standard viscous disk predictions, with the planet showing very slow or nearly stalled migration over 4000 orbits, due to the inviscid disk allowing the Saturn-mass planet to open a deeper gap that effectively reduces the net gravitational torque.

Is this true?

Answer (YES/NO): YES